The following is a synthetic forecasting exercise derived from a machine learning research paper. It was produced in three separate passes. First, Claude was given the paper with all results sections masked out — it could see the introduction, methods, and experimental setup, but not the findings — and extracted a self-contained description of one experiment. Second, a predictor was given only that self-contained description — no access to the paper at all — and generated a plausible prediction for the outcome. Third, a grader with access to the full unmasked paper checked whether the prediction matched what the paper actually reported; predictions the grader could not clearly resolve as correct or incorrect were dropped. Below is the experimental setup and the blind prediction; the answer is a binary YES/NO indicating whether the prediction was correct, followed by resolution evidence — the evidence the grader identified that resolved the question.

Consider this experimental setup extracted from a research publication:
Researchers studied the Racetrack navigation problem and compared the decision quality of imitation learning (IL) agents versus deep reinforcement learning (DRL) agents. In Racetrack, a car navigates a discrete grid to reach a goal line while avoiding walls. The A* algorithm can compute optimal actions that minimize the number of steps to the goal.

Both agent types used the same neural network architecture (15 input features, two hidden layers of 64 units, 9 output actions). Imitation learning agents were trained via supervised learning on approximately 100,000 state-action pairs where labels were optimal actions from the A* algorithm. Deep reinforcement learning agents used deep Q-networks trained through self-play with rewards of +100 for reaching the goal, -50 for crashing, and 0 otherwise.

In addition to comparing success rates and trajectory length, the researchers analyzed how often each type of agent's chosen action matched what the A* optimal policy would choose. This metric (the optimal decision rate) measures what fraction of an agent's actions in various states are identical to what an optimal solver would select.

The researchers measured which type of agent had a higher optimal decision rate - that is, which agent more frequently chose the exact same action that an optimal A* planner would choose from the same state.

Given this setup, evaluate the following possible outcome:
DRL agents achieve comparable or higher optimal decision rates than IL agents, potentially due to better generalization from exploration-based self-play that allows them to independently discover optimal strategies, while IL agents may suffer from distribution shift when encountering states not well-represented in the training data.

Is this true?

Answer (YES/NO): NO